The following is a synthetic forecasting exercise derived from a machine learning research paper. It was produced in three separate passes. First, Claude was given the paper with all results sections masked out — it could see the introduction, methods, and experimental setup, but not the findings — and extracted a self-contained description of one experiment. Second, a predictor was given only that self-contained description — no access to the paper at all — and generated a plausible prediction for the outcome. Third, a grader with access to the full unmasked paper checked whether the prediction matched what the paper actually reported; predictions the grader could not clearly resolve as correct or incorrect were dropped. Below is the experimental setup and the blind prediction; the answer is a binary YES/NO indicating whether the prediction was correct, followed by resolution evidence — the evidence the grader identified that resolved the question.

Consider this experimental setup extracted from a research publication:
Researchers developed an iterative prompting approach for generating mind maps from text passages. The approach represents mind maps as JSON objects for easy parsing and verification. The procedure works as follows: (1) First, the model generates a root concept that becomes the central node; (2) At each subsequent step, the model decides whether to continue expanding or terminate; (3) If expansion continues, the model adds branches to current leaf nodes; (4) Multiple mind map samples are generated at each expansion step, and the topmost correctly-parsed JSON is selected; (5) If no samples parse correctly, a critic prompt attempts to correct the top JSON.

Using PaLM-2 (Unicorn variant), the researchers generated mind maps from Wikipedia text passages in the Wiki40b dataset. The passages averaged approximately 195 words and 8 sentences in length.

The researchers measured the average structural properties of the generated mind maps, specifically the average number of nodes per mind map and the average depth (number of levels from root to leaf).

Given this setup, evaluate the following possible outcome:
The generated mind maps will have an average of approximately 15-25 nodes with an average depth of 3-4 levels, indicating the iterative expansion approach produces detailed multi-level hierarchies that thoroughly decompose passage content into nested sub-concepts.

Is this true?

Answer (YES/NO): NO